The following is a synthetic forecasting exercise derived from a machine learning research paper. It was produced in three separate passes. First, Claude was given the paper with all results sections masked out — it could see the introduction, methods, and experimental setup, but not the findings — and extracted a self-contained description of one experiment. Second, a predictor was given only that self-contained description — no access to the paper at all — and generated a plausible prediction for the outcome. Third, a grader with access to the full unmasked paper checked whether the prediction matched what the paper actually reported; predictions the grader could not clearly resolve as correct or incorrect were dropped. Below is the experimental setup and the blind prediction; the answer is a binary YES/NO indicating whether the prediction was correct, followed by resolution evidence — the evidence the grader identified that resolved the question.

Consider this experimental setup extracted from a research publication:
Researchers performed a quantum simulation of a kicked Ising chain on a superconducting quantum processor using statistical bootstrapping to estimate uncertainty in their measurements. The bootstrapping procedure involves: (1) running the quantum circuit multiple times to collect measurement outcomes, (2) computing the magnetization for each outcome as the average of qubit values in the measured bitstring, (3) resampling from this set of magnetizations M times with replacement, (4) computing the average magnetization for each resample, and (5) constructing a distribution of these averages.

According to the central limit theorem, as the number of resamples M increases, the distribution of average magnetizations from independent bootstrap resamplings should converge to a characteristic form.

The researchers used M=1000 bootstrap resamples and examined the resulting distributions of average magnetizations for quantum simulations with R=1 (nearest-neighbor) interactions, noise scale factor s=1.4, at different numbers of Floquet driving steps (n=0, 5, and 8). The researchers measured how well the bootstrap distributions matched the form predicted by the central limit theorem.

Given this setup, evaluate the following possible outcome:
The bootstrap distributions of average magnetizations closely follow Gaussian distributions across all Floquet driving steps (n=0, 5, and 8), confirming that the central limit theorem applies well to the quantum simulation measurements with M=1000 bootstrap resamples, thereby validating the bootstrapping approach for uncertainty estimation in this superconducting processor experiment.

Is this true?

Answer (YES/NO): YES